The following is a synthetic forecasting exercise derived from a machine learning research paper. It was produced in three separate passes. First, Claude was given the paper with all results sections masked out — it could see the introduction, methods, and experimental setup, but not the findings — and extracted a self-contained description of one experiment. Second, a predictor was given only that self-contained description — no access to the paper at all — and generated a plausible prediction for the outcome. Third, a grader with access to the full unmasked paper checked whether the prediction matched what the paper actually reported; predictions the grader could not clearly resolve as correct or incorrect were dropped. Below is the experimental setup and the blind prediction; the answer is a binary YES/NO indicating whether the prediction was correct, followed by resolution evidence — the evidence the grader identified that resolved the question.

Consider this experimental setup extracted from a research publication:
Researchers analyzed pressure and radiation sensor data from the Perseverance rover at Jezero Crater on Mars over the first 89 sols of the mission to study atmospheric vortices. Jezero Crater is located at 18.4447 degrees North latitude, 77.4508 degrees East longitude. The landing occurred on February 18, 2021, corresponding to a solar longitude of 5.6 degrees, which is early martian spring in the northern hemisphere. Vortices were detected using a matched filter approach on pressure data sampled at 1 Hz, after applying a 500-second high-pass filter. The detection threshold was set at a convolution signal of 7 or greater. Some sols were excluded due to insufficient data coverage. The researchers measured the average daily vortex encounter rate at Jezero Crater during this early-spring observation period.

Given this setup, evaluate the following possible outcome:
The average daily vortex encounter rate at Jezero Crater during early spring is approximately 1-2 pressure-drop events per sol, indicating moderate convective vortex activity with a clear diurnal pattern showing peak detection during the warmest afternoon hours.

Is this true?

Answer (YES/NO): NO